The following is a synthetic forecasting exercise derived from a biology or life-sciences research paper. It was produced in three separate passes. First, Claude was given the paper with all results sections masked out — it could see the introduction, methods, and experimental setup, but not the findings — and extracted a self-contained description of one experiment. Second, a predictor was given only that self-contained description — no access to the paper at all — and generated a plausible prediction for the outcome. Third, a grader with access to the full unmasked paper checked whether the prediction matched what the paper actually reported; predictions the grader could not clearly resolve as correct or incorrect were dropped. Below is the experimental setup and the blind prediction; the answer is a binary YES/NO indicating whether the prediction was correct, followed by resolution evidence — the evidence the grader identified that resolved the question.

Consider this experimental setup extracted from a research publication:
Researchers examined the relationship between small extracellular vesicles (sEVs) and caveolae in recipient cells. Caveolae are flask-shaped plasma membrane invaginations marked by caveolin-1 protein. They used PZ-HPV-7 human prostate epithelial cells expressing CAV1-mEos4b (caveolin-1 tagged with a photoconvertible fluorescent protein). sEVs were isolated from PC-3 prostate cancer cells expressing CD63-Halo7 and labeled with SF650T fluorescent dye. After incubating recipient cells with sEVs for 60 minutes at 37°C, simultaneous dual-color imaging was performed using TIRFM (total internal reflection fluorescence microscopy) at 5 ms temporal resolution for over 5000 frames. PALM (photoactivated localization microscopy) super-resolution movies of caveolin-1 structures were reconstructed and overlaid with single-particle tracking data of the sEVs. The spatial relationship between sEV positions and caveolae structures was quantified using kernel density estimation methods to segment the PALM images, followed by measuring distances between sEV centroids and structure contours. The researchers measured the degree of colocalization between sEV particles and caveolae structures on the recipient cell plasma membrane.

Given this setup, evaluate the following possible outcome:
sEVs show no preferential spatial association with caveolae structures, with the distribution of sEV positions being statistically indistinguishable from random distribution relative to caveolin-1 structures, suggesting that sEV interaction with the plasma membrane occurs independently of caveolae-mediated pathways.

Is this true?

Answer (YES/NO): NO